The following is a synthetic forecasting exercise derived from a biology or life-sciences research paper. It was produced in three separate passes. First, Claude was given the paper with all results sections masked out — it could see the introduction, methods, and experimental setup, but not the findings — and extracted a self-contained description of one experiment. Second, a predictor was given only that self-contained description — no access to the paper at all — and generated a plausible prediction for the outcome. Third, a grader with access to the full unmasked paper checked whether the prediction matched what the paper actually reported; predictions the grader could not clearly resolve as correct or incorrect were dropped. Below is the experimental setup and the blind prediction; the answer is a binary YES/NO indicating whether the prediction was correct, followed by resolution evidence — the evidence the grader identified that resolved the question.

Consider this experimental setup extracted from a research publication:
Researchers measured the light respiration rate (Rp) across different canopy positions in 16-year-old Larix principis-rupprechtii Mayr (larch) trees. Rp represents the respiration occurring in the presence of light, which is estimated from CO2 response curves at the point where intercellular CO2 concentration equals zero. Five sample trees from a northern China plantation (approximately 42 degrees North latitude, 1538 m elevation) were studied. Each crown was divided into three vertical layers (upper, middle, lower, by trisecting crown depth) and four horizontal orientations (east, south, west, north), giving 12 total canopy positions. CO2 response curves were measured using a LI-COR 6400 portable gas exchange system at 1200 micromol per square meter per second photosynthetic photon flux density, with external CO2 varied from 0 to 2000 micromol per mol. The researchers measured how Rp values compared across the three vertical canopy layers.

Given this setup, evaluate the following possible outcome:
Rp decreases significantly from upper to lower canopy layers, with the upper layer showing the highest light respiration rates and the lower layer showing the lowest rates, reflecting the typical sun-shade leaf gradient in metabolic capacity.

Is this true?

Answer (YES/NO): YES